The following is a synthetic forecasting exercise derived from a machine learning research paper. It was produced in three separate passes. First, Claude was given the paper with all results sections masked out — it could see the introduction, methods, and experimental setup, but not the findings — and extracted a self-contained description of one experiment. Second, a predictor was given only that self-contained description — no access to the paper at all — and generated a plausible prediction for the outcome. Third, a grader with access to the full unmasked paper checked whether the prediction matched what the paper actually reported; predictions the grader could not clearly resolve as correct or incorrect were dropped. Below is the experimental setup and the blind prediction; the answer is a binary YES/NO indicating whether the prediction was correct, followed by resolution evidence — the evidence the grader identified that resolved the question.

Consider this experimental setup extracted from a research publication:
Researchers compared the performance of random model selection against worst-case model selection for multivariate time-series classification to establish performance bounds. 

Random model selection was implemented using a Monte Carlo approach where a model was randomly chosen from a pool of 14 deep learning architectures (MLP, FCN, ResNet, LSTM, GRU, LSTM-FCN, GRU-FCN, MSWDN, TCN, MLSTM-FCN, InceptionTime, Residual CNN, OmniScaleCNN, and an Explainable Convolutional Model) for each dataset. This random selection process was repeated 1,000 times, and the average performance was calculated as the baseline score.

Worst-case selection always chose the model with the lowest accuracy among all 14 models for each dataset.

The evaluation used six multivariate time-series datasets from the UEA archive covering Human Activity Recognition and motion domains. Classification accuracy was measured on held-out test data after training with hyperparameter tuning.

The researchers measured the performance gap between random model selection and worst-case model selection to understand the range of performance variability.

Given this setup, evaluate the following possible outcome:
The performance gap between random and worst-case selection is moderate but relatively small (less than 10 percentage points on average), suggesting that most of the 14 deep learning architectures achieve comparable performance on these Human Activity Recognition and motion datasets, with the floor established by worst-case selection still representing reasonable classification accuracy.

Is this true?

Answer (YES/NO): NO